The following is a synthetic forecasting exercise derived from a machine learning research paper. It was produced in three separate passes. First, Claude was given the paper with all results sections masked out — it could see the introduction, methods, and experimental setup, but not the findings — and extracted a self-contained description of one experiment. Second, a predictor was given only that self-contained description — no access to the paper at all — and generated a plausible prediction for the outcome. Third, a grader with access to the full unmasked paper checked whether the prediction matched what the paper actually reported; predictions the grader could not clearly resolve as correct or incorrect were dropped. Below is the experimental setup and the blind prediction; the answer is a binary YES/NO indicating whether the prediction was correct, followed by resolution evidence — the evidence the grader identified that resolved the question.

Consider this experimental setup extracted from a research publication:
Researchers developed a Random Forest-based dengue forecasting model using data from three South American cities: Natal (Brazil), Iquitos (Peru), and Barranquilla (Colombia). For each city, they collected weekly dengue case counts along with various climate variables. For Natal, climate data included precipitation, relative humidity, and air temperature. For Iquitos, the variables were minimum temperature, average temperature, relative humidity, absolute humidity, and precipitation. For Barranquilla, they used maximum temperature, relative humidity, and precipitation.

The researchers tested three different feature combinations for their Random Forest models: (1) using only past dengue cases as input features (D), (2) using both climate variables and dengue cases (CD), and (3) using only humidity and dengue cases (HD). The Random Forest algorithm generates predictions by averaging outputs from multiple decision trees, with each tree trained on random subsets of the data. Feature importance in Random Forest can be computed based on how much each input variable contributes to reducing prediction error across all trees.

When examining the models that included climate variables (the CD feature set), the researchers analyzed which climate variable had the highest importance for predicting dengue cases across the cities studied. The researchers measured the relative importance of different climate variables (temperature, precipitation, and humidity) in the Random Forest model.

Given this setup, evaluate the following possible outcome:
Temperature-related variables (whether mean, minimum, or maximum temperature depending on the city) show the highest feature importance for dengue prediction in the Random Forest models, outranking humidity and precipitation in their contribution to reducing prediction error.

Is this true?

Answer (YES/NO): NO